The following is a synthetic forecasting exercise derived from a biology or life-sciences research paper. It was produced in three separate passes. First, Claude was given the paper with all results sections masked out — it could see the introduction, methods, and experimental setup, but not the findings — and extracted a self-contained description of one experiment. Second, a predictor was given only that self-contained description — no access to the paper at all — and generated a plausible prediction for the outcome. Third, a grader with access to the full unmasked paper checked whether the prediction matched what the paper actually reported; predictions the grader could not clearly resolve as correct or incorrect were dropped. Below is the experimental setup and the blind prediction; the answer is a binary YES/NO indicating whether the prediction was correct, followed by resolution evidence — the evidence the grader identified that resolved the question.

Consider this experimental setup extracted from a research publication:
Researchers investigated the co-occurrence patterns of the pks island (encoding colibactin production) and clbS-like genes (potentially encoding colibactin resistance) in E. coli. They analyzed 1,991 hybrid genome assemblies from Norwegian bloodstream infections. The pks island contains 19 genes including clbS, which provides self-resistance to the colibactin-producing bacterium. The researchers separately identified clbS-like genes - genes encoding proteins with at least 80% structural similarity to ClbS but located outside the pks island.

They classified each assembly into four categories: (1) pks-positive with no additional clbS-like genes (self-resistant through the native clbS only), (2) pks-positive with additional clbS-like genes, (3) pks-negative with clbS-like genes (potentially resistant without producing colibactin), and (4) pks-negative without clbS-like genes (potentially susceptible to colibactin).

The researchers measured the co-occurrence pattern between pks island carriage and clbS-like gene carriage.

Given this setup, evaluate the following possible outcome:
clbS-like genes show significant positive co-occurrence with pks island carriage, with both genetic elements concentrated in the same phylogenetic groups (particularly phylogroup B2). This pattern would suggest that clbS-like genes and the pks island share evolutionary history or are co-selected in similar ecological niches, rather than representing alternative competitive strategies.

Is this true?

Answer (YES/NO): NO